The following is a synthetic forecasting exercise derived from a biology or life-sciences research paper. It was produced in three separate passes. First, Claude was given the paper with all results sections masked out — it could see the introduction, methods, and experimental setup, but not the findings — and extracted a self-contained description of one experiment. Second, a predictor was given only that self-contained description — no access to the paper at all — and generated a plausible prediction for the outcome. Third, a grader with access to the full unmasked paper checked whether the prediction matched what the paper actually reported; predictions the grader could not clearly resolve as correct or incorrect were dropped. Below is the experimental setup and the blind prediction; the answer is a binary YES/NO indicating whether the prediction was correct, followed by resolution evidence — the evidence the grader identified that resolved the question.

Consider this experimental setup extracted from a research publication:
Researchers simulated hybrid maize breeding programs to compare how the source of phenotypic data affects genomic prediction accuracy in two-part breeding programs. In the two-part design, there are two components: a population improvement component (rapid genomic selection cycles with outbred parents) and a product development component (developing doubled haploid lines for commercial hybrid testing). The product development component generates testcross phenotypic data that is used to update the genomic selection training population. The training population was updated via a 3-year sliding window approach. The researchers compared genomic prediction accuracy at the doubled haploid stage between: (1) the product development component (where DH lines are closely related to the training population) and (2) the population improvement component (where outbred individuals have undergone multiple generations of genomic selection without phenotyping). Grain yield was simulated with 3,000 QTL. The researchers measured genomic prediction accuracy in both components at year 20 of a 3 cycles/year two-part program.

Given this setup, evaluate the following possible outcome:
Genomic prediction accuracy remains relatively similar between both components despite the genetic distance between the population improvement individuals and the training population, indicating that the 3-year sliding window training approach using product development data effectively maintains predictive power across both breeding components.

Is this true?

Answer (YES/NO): NO